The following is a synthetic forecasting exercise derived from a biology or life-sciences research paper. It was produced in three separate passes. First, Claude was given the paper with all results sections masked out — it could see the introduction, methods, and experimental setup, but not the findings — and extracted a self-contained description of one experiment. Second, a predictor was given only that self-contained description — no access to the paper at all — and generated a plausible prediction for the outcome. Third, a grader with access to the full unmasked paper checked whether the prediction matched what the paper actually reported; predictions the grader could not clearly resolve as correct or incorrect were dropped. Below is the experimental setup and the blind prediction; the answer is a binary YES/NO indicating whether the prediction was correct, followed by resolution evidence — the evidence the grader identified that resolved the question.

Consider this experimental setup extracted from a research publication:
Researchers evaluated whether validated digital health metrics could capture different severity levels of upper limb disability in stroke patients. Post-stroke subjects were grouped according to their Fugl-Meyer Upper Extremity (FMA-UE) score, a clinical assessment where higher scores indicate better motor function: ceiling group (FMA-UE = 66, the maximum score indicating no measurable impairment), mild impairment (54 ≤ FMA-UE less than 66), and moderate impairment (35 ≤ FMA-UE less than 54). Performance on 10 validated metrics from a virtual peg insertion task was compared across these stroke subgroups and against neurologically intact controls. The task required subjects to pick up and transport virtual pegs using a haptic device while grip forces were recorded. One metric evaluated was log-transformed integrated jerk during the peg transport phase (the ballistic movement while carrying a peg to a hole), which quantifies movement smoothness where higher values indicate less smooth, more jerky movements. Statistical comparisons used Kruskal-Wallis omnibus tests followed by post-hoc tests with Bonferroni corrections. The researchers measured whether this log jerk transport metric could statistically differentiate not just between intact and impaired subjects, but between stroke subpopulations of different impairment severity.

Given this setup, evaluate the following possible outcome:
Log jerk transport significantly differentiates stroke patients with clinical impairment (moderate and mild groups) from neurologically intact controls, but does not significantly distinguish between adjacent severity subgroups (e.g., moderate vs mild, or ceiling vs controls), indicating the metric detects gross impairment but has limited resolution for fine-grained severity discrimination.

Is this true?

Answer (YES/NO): NO